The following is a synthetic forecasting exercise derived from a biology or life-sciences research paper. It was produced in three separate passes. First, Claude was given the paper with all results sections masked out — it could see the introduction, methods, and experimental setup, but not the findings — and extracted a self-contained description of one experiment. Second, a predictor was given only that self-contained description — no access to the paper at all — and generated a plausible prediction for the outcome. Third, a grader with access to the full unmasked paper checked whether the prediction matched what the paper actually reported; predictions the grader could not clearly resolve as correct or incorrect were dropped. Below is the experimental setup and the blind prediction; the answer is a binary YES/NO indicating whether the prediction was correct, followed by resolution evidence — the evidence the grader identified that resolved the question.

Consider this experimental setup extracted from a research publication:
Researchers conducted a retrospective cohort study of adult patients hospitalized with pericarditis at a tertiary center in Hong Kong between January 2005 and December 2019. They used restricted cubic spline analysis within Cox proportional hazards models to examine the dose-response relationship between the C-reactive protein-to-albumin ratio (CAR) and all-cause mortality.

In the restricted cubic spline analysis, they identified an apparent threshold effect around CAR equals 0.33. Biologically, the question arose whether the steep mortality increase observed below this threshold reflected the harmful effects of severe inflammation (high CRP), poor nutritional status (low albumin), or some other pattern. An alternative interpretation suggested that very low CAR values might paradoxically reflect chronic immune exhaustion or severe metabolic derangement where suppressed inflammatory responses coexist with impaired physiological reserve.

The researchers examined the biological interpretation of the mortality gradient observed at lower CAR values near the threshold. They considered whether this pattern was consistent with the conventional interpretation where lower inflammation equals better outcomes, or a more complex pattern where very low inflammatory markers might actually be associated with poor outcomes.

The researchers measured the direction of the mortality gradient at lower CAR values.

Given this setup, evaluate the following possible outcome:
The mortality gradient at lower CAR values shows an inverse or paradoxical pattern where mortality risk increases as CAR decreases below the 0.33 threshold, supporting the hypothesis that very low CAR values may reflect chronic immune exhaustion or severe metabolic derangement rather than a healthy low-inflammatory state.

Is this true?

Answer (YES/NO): NO